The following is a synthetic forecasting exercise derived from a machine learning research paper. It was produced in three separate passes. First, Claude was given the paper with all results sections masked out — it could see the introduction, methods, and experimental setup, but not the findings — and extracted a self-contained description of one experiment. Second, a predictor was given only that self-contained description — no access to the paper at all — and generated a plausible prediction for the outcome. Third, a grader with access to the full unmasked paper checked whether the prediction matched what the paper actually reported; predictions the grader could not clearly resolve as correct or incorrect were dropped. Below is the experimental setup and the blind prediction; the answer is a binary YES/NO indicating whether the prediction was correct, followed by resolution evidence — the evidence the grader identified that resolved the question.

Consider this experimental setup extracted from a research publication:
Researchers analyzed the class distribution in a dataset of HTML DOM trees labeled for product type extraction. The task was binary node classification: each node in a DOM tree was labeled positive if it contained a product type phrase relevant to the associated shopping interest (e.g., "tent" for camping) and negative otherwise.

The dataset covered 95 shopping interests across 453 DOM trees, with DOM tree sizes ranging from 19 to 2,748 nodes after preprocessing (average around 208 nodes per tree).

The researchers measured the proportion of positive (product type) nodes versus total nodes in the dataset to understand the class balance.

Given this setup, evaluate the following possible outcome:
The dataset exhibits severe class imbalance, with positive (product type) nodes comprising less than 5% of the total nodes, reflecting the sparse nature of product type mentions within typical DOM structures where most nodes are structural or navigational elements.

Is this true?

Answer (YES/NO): NO